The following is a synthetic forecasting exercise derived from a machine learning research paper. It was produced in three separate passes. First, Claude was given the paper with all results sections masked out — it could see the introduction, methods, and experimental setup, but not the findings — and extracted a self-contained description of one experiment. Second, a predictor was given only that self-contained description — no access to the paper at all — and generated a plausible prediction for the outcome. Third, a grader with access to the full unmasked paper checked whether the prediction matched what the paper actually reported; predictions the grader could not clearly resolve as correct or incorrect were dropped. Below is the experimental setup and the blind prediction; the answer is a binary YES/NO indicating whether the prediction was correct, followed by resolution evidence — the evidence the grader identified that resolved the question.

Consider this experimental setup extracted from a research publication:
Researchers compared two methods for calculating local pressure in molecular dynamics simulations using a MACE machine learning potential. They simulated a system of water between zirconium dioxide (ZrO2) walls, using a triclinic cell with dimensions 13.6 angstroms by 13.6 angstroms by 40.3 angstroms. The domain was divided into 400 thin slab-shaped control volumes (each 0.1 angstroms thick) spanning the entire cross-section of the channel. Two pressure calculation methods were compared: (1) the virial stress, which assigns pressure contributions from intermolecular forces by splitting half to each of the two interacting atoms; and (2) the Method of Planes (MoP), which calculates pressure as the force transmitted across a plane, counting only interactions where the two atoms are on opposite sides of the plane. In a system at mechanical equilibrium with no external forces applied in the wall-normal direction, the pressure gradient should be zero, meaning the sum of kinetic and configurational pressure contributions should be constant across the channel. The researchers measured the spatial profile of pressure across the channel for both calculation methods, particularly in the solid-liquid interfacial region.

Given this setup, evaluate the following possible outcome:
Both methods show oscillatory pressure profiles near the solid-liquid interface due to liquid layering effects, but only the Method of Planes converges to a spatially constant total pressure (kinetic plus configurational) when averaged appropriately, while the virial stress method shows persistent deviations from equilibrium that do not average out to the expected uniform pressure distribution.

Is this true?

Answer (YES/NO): NO